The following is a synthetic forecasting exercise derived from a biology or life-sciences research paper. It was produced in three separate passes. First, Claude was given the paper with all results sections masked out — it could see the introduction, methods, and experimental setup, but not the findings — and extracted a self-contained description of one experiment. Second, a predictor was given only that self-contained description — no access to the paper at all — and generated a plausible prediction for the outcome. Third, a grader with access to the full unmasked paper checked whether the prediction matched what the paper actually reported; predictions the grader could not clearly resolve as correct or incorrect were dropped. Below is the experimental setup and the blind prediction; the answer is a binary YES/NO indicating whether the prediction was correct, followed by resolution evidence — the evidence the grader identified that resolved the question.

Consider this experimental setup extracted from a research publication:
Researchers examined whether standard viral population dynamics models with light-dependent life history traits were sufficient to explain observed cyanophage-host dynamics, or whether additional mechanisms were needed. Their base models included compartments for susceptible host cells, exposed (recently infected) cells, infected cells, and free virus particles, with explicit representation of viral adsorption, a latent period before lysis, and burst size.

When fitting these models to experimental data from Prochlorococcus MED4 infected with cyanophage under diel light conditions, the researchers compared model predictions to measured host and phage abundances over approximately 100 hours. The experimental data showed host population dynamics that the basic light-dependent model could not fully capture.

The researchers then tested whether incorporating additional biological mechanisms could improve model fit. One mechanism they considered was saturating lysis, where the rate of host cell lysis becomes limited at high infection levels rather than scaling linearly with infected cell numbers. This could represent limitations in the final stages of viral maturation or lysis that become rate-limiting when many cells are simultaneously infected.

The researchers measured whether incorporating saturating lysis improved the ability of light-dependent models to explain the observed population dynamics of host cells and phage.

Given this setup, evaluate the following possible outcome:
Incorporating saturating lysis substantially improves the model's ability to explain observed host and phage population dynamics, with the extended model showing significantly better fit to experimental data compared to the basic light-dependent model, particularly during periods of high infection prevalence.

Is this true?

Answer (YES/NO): YES